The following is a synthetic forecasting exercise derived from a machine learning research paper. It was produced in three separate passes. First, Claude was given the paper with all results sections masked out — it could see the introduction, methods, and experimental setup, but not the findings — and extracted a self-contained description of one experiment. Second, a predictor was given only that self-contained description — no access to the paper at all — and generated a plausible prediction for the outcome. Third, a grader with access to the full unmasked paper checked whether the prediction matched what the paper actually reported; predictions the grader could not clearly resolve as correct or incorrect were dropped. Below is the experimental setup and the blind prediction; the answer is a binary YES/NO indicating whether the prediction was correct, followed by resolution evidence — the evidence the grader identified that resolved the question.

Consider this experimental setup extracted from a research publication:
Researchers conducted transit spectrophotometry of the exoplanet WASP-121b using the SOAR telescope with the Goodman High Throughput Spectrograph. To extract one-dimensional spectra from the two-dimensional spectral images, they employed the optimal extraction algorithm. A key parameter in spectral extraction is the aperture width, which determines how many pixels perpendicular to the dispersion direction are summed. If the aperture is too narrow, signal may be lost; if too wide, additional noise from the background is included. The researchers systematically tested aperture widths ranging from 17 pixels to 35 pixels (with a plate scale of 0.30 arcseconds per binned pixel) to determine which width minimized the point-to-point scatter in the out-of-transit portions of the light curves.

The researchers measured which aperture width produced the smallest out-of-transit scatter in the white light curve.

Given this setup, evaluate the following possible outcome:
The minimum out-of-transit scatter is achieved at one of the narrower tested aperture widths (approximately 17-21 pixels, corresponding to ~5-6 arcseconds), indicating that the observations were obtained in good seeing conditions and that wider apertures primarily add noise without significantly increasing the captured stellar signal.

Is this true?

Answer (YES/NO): NO